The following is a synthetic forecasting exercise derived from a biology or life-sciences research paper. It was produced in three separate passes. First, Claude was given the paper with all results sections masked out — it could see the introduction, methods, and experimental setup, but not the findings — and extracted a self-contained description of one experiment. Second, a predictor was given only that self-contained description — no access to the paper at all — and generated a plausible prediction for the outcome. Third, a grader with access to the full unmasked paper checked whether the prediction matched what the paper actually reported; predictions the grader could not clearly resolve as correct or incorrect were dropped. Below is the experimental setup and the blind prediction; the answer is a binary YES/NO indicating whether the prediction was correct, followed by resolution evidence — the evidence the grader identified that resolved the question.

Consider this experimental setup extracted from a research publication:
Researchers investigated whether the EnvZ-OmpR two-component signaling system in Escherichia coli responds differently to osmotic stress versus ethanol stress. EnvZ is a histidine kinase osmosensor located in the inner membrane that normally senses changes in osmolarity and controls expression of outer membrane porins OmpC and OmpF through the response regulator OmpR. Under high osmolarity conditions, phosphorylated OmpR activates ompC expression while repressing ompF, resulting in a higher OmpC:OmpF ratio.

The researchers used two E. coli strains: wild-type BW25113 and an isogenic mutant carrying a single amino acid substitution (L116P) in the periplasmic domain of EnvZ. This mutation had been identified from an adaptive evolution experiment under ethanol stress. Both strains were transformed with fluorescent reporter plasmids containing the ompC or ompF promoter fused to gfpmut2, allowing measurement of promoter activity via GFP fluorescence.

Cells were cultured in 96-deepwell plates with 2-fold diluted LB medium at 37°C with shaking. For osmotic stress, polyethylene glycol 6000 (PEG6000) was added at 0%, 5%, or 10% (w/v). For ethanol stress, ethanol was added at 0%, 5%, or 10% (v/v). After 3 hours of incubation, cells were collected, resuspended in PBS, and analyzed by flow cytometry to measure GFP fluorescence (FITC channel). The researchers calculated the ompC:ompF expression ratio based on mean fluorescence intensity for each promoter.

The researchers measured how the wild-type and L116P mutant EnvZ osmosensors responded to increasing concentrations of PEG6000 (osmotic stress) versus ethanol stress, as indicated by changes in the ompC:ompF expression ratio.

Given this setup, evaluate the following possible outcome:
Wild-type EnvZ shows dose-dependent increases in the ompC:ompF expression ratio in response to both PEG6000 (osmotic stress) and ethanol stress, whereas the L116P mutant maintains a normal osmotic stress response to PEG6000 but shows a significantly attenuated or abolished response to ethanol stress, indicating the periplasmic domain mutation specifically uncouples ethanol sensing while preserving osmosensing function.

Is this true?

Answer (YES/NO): NO